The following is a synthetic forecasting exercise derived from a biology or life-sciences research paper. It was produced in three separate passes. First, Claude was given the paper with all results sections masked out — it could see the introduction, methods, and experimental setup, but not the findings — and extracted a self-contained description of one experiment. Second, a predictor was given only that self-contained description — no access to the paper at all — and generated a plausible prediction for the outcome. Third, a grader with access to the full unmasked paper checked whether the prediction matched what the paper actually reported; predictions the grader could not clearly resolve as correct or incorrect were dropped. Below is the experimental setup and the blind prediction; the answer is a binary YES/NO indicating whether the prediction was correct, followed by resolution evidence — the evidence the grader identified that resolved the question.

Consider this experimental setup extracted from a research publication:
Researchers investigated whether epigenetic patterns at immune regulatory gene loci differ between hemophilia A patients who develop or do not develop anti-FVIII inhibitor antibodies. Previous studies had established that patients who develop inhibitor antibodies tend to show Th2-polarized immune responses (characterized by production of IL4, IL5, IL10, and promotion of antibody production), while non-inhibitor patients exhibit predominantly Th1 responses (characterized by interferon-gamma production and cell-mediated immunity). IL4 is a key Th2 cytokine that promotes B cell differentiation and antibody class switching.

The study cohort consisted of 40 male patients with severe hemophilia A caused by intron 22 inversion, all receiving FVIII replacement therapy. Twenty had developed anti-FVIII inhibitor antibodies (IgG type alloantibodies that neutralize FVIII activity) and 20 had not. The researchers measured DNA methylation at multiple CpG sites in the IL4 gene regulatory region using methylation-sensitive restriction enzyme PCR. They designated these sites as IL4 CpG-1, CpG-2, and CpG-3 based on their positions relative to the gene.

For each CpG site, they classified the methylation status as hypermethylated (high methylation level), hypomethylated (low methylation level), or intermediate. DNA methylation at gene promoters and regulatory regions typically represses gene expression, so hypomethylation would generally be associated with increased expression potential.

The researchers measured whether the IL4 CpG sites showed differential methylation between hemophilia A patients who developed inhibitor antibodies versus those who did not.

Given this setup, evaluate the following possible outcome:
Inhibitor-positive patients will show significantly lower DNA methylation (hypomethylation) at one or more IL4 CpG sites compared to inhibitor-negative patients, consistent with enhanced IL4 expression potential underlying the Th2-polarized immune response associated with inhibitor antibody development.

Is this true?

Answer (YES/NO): YES